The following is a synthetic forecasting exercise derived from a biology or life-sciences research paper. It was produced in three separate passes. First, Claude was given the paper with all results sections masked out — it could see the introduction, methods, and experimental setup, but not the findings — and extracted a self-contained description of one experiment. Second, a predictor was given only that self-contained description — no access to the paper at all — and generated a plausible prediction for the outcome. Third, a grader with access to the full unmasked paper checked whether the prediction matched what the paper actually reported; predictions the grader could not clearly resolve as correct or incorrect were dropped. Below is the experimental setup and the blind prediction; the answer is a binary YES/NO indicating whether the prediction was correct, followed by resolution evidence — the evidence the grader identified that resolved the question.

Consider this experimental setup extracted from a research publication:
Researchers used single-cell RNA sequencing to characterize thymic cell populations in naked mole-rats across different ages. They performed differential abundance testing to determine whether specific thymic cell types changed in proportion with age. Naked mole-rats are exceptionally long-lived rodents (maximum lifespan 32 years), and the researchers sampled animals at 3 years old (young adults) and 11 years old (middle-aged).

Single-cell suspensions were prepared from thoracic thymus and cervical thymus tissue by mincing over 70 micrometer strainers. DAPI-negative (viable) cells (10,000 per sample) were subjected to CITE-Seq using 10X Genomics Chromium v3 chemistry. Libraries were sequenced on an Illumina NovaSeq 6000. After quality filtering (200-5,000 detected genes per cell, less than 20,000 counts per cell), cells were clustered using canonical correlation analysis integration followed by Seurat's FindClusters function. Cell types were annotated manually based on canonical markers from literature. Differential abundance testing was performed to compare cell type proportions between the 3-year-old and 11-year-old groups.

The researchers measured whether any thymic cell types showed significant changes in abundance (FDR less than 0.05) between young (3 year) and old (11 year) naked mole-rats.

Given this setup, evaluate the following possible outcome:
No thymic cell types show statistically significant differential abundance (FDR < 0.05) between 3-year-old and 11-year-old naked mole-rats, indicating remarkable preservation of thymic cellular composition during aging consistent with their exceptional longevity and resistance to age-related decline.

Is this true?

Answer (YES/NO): YES